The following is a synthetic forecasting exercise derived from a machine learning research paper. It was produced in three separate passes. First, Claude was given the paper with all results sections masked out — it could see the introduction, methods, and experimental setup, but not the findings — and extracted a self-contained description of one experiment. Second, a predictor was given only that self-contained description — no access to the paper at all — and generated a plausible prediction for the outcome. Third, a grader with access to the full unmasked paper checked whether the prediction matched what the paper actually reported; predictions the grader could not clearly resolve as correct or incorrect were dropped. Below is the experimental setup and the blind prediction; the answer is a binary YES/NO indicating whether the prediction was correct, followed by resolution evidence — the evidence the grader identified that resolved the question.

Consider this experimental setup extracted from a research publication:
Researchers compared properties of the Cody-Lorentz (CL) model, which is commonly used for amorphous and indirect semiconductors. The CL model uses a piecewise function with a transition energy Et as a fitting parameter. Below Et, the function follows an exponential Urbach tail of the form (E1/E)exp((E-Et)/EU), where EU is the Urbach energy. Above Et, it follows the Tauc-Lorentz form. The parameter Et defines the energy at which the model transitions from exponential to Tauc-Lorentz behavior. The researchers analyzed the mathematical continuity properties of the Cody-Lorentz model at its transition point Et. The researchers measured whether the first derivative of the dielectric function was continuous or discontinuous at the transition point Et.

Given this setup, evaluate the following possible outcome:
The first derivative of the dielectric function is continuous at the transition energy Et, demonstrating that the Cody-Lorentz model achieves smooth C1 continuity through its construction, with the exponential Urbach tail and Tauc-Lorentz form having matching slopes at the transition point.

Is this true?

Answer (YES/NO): NO